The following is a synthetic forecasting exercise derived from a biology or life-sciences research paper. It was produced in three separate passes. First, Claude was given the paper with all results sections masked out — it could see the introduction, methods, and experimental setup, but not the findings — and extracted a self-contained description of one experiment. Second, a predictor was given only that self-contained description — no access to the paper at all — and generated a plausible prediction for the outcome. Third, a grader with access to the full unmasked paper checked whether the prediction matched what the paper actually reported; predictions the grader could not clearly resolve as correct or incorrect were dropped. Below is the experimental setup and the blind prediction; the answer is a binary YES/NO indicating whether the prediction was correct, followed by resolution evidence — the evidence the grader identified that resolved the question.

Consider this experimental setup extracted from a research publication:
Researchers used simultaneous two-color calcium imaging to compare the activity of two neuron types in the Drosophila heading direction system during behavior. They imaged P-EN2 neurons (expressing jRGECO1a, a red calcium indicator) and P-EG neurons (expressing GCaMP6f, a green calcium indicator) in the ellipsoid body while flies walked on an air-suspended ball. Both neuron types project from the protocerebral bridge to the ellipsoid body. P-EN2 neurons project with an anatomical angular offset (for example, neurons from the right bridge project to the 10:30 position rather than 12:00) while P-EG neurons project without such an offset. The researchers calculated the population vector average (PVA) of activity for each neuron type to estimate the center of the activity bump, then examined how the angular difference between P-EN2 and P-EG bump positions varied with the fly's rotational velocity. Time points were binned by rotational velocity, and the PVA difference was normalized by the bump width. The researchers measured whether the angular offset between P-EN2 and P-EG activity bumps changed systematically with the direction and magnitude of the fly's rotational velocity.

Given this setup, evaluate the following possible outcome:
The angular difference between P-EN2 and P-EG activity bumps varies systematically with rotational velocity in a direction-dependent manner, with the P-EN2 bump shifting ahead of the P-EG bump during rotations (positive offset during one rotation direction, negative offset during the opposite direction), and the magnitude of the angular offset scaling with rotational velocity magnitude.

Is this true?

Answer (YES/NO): NO